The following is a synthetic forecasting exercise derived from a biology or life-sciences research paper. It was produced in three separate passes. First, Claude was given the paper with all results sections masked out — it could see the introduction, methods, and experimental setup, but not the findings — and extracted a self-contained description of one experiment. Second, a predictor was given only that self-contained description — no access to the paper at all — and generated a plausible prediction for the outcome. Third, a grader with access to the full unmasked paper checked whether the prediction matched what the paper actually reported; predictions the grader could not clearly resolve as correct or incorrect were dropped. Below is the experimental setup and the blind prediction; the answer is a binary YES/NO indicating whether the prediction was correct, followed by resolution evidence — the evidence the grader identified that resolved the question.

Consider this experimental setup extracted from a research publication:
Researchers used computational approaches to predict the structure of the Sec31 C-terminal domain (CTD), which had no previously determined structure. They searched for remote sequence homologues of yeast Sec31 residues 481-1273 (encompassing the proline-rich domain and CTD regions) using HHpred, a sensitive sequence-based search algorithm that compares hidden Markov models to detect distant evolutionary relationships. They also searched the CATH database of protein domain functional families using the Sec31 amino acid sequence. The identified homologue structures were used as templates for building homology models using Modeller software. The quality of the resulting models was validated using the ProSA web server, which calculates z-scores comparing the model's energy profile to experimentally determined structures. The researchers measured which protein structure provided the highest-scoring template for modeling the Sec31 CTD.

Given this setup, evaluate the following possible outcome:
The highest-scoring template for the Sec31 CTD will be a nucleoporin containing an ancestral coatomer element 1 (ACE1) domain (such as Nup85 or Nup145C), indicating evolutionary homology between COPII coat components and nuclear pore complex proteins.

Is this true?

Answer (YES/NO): NO